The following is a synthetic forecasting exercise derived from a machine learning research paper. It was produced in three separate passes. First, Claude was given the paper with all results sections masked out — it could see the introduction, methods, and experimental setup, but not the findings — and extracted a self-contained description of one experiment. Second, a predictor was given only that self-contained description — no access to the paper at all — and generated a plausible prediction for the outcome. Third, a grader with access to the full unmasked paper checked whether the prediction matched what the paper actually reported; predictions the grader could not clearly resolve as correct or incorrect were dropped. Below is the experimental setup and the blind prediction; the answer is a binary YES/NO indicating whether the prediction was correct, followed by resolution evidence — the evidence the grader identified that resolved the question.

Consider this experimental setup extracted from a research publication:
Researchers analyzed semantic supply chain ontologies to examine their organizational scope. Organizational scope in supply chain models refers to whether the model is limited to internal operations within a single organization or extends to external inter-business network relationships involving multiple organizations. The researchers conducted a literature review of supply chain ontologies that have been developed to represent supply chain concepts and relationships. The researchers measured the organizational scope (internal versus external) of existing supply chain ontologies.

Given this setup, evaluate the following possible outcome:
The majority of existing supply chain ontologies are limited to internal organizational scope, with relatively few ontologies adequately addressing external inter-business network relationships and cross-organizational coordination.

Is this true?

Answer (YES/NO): NO